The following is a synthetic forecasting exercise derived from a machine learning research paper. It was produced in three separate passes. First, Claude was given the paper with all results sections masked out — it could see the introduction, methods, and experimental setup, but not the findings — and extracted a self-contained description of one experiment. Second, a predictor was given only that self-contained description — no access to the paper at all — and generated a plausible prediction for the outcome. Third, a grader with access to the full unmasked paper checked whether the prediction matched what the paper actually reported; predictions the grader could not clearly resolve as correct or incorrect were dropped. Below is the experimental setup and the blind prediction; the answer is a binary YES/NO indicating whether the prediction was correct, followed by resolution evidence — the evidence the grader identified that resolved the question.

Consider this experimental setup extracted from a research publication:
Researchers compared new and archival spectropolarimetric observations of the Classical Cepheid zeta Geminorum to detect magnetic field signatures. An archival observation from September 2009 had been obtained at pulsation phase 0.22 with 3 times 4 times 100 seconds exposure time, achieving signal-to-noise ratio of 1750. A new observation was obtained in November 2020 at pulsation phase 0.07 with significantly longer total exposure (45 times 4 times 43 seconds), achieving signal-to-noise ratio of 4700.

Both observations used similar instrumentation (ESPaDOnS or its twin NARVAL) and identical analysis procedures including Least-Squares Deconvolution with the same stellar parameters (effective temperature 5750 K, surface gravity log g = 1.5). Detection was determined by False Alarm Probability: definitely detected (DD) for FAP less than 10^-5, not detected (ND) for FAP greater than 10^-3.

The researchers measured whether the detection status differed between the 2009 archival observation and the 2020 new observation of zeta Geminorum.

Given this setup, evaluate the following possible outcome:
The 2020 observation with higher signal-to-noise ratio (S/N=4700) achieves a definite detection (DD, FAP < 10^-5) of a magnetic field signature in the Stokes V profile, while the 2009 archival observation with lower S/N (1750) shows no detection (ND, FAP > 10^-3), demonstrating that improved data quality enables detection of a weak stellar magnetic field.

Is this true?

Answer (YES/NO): YES